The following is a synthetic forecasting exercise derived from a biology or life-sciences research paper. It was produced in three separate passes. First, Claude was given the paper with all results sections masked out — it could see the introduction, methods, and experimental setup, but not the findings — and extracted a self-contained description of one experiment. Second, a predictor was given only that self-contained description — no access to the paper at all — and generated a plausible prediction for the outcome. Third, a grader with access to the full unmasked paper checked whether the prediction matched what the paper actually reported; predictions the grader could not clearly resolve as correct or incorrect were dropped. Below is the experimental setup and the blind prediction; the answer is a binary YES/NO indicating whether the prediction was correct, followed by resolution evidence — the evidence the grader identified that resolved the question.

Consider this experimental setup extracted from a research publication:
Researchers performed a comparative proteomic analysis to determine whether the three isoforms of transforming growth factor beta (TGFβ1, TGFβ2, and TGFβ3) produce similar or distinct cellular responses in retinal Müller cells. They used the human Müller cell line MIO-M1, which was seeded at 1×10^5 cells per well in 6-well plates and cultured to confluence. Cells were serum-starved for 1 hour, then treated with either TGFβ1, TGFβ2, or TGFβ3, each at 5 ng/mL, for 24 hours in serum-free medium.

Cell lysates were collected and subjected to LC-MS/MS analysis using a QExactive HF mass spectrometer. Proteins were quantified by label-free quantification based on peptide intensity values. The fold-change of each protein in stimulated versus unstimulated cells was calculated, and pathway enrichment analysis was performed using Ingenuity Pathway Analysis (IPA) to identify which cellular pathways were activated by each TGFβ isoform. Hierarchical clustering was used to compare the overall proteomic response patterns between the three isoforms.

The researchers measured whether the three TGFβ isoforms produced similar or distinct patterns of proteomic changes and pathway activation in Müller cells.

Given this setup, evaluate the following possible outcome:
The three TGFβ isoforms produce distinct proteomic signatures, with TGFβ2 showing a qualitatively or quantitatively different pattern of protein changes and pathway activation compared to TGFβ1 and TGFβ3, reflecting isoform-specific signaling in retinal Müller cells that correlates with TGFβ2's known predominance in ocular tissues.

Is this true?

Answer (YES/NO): NO